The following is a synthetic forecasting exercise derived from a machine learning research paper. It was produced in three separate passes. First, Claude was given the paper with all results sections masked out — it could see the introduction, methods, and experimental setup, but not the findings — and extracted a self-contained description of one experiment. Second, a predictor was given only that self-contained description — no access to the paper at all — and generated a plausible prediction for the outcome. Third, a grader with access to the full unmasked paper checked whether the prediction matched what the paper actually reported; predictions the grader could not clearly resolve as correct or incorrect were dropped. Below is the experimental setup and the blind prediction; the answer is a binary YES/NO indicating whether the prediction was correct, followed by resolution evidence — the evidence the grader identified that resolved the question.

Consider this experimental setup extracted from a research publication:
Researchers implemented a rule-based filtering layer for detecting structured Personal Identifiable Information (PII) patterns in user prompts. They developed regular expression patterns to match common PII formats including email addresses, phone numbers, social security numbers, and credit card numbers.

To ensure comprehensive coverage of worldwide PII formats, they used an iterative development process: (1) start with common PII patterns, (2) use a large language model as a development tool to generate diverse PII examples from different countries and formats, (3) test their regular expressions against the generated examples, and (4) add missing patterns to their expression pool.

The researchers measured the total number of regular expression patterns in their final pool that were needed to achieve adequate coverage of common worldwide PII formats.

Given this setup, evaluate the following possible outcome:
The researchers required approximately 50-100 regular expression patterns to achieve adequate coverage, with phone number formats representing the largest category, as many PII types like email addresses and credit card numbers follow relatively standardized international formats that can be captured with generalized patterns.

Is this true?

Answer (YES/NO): NO